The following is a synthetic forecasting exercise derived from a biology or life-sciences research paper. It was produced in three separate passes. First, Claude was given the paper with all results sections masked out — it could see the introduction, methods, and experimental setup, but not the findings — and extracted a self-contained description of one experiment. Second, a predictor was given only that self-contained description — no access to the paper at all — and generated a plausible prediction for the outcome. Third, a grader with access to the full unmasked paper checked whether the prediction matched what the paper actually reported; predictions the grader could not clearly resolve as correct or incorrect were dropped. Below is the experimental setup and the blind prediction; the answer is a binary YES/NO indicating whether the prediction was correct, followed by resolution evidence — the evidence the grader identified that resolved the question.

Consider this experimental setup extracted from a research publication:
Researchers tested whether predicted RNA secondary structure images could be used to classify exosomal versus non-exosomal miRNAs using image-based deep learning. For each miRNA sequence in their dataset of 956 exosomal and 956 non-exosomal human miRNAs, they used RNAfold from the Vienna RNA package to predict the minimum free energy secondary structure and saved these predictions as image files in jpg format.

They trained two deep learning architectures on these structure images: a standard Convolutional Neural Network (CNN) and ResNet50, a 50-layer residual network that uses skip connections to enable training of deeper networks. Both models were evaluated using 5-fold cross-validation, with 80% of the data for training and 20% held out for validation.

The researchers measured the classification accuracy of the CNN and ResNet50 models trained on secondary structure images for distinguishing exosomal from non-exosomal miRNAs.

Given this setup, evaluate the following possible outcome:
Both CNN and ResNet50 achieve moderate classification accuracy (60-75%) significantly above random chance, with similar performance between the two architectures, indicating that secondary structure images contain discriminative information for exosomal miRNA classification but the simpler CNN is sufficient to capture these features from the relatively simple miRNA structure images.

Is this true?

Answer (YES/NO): NO